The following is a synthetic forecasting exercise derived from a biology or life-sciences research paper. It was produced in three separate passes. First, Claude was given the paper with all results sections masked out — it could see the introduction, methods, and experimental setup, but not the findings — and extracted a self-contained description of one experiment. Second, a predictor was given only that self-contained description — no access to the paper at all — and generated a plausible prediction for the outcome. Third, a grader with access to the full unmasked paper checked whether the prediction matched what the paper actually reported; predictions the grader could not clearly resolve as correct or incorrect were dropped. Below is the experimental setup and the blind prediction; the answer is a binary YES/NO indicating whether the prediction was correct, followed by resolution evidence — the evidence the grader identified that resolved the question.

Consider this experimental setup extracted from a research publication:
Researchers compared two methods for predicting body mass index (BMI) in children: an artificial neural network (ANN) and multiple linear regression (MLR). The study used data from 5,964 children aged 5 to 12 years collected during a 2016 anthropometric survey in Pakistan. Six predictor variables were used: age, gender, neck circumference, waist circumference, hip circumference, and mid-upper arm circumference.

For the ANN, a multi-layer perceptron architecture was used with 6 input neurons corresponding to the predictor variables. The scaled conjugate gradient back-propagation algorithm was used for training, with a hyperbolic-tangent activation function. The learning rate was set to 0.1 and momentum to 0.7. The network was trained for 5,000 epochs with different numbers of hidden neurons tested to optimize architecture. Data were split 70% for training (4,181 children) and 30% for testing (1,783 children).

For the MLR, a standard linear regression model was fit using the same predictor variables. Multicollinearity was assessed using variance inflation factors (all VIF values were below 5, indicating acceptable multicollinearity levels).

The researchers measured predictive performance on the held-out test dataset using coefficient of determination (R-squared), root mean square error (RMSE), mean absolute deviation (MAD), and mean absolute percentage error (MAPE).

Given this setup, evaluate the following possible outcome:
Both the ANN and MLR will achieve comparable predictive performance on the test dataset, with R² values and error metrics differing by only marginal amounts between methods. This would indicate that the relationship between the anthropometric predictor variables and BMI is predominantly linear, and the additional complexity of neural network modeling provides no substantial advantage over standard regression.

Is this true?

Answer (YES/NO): NO